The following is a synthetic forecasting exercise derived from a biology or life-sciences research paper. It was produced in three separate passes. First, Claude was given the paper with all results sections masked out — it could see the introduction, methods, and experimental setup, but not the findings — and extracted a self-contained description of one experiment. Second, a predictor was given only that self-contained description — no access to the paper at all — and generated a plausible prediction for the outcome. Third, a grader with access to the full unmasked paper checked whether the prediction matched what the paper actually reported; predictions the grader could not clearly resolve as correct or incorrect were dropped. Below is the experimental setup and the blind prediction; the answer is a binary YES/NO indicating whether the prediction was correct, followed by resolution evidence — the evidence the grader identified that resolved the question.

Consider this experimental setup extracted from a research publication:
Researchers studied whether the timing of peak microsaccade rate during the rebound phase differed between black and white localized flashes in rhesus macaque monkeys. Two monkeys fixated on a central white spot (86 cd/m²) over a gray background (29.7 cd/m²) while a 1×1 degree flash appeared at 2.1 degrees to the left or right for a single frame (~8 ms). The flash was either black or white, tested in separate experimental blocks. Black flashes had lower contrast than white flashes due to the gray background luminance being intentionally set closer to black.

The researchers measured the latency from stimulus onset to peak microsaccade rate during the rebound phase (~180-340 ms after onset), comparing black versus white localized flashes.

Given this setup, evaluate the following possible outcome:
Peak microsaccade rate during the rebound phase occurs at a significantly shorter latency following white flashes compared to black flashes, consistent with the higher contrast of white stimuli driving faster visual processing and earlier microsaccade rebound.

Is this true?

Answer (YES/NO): NO